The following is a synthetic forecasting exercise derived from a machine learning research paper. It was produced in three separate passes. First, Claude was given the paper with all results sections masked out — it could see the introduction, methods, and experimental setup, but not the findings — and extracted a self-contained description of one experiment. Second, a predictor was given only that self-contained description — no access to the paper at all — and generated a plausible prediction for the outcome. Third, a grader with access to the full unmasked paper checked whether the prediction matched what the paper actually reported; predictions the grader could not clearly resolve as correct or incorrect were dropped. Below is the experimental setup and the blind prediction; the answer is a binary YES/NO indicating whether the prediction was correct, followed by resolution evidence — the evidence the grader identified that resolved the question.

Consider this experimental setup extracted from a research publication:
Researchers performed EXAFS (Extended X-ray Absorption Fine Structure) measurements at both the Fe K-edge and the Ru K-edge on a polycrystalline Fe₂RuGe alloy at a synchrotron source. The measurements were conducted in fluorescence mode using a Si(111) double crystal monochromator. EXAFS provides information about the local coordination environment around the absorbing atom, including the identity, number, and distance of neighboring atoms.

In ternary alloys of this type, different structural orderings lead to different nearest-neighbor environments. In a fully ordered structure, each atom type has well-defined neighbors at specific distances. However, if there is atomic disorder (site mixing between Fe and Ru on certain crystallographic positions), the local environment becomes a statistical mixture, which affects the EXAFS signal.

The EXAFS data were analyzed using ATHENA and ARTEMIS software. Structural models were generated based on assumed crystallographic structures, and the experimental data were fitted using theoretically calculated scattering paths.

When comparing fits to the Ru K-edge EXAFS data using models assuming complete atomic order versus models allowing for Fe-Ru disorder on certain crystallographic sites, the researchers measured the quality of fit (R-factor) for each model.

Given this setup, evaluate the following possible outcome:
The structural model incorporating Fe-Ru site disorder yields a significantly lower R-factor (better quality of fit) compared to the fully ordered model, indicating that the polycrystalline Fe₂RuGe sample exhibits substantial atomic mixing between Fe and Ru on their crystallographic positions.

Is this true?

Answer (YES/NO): YES